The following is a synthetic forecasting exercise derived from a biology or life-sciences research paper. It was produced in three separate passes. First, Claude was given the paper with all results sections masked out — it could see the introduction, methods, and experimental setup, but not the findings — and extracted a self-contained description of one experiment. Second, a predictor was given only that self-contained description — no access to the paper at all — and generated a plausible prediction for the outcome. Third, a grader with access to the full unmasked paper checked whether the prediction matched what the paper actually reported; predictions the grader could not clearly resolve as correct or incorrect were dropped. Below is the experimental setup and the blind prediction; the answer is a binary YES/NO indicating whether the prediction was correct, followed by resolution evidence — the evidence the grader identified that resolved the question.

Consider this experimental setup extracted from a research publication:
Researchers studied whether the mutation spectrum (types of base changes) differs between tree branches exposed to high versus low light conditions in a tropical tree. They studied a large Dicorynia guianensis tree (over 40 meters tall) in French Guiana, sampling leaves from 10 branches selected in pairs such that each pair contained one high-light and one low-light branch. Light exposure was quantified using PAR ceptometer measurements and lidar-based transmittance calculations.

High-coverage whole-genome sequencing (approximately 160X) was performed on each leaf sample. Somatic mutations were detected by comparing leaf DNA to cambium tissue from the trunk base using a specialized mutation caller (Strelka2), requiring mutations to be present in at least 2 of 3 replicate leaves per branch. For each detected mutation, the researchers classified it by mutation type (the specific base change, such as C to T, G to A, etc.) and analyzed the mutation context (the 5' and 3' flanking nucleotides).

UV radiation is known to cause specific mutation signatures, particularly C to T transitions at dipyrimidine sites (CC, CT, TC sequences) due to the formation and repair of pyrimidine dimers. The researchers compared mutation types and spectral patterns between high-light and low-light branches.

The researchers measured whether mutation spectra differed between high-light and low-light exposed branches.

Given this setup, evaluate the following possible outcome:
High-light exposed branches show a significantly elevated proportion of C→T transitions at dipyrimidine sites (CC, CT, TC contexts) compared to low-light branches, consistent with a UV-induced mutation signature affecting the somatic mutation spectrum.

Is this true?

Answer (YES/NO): NO